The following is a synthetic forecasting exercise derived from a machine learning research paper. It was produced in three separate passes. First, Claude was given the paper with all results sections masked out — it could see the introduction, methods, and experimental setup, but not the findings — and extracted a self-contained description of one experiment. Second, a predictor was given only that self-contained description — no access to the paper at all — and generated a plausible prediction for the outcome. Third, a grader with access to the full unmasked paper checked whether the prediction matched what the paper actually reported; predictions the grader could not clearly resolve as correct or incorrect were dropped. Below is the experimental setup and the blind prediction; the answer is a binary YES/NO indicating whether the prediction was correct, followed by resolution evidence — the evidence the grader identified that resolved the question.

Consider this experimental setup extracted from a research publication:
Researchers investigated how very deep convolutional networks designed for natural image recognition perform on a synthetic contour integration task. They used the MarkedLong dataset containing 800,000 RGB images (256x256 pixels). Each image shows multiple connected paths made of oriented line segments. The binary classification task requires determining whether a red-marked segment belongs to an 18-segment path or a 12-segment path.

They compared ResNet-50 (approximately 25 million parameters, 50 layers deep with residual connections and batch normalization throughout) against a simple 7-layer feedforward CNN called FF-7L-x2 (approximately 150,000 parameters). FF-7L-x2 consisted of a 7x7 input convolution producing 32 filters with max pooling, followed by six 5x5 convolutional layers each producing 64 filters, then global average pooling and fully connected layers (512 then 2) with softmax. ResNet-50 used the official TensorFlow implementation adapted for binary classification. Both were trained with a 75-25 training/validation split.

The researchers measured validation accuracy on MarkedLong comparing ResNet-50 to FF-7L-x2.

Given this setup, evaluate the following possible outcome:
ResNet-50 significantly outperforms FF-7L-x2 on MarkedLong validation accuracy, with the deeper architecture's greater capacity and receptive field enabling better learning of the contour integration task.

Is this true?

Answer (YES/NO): YES